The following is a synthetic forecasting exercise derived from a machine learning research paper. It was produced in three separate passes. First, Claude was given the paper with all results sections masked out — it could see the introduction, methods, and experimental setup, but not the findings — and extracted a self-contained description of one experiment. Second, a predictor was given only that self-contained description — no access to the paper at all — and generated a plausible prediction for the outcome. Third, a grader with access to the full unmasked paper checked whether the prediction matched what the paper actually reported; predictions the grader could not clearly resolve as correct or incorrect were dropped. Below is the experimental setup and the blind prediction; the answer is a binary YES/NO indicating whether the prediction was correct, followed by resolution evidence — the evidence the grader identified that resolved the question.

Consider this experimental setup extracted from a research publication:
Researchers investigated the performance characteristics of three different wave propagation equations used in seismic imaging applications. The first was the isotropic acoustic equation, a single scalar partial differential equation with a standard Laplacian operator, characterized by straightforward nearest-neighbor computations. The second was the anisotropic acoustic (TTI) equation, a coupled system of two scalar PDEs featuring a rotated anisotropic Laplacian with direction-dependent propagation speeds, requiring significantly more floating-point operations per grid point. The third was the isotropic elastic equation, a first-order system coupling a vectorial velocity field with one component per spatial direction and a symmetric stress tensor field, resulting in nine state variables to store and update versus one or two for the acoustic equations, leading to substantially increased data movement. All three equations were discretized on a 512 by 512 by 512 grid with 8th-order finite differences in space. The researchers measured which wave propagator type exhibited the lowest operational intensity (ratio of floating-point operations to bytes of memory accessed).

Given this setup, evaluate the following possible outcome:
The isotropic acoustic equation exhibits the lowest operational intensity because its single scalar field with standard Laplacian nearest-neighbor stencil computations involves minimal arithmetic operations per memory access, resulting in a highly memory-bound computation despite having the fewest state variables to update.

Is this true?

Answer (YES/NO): YES